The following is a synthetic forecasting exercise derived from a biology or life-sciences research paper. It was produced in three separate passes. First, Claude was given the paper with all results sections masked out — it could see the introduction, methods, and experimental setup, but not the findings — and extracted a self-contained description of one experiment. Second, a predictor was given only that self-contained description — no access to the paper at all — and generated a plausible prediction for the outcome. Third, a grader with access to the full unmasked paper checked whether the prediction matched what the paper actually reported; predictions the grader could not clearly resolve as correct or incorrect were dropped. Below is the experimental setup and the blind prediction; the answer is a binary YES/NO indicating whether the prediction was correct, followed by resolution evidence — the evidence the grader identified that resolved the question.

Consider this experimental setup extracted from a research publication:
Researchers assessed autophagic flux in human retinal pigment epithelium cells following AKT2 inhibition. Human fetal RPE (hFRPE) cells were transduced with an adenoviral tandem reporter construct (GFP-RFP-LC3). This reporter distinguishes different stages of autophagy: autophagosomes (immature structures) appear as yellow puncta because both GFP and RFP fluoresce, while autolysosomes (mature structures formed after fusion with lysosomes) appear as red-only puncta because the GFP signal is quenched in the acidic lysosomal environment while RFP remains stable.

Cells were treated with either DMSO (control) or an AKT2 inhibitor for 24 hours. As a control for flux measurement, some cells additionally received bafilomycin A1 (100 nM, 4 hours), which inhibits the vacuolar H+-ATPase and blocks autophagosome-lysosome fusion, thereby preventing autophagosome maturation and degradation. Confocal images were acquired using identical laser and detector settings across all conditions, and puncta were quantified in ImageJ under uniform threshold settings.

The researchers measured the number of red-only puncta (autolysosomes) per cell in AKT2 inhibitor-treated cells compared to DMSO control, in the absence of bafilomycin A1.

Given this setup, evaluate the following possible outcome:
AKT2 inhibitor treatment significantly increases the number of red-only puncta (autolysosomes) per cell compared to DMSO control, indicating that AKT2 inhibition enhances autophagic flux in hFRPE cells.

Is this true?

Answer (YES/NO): YES